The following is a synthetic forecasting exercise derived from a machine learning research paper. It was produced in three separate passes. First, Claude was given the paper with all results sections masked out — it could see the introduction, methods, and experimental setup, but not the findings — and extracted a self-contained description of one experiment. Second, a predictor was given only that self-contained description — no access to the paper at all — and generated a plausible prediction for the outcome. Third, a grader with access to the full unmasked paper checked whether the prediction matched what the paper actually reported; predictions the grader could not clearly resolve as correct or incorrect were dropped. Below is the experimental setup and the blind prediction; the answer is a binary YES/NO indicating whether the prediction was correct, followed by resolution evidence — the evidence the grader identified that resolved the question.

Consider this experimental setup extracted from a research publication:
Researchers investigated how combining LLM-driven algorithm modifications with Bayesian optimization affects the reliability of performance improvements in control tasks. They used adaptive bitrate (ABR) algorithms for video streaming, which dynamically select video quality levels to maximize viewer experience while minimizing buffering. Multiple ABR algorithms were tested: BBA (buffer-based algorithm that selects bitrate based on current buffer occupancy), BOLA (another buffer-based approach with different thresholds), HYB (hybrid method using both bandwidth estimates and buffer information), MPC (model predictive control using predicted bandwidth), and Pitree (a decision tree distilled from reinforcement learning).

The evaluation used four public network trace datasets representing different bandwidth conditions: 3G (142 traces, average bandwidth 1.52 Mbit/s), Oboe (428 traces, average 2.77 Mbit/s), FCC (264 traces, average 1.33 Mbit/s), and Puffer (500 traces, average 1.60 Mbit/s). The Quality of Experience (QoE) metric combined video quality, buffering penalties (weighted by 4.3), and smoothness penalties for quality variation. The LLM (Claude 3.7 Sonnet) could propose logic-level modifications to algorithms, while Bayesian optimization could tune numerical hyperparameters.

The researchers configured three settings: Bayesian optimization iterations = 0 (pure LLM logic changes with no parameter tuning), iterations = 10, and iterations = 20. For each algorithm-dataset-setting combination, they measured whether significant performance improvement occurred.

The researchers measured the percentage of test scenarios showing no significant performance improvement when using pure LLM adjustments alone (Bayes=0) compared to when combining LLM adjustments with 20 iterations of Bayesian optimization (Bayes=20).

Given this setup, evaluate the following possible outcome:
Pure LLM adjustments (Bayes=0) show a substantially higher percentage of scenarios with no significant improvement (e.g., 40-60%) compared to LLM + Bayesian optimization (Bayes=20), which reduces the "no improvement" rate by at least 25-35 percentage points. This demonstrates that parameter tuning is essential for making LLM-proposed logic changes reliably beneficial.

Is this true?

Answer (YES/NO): YES